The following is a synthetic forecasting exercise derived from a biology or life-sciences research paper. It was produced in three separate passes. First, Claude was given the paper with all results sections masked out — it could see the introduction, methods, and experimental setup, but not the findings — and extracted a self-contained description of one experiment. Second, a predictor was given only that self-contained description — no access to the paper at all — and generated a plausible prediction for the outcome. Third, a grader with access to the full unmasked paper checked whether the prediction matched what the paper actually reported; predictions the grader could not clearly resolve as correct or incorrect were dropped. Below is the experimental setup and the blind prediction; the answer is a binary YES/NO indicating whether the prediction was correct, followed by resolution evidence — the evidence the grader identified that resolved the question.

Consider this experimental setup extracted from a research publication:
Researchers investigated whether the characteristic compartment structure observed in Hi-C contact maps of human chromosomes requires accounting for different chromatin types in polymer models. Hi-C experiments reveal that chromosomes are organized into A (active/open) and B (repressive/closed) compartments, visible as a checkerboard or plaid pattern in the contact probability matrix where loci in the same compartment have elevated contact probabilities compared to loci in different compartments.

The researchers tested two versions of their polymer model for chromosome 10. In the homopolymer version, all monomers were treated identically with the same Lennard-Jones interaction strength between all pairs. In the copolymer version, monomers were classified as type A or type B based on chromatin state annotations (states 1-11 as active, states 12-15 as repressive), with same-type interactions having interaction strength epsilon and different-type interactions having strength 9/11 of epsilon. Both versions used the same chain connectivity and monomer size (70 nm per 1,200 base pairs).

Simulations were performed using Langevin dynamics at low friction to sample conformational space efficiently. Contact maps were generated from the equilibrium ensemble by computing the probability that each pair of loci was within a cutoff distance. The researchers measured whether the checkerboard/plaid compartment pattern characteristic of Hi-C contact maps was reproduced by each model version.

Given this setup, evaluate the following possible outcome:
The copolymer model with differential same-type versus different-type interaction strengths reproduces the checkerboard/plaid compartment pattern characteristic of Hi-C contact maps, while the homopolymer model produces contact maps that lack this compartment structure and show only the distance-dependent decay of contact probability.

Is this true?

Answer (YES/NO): YES